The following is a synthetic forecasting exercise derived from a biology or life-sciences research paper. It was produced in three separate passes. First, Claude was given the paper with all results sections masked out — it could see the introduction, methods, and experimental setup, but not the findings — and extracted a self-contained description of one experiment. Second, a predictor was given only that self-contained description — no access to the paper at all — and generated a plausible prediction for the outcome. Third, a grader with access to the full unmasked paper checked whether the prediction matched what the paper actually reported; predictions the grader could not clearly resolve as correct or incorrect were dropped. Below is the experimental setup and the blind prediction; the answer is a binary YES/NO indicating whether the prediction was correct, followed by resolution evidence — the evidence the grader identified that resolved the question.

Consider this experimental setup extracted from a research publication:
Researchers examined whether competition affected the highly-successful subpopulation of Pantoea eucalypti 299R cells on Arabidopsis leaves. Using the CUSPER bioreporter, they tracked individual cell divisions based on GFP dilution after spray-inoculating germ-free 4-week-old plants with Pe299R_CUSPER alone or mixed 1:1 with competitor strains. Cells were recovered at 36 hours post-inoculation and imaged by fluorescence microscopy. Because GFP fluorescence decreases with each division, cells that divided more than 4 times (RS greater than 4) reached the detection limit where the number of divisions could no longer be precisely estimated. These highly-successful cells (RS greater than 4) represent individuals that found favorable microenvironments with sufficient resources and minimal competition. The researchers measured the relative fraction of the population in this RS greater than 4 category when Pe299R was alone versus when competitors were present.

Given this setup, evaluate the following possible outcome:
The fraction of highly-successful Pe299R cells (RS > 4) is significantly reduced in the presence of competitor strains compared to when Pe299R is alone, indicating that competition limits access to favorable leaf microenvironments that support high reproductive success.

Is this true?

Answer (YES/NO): NO